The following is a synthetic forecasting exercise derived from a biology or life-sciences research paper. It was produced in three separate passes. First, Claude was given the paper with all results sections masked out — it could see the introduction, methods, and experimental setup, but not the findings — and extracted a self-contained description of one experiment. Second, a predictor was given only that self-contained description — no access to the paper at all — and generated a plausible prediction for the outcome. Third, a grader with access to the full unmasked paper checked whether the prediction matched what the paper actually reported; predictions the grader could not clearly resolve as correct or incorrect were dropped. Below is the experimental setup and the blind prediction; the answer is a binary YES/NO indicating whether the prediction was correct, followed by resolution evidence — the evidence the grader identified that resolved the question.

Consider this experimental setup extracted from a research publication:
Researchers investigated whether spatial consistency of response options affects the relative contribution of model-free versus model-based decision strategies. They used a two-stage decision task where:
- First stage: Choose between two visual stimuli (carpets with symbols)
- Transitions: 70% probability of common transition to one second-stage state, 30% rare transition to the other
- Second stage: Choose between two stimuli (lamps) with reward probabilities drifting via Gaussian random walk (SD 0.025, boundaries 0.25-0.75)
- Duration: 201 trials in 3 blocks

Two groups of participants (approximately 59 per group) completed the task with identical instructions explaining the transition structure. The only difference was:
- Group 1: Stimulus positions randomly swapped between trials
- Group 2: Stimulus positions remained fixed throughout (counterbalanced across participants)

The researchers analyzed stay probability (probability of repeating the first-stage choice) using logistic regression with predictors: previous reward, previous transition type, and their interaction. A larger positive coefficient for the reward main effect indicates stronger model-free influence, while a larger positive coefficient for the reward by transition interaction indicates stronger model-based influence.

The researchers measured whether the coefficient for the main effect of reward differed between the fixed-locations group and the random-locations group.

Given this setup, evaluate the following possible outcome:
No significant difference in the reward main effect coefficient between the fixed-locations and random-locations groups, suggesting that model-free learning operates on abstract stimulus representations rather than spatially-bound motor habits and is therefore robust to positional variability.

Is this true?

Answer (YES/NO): NO